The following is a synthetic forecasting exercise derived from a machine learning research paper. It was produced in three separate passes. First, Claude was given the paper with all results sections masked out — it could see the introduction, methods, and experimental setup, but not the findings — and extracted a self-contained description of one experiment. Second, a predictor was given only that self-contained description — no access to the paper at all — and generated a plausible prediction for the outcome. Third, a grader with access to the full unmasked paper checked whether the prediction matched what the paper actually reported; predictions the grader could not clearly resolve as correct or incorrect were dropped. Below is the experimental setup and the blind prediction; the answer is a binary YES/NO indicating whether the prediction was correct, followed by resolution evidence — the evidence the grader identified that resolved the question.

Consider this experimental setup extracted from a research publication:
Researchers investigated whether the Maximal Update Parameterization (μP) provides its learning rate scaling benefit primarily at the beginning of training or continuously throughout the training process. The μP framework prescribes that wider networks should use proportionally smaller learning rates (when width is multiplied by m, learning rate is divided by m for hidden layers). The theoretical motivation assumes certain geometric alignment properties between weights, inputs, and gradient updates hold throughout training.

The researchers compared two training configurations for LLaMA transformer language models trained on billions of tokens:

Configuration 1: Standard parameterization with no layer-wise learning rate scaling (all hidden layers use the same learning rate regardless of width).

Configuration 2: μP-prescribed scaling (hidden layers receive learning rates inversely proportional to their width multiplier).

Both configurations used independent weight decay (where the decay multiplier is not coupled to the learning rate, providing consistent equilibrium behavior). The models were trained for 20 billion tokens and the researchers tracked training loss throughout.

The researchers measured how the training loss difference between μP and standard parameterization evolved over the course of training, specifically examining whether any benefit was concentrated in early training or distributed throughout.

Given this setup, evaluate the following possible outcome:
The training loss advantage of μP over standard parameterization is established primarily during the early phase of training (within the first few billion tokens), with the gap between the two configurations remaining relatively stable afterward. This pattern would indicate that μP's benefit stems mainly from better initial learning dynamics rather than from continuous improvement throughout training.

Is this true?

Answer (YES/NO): YES